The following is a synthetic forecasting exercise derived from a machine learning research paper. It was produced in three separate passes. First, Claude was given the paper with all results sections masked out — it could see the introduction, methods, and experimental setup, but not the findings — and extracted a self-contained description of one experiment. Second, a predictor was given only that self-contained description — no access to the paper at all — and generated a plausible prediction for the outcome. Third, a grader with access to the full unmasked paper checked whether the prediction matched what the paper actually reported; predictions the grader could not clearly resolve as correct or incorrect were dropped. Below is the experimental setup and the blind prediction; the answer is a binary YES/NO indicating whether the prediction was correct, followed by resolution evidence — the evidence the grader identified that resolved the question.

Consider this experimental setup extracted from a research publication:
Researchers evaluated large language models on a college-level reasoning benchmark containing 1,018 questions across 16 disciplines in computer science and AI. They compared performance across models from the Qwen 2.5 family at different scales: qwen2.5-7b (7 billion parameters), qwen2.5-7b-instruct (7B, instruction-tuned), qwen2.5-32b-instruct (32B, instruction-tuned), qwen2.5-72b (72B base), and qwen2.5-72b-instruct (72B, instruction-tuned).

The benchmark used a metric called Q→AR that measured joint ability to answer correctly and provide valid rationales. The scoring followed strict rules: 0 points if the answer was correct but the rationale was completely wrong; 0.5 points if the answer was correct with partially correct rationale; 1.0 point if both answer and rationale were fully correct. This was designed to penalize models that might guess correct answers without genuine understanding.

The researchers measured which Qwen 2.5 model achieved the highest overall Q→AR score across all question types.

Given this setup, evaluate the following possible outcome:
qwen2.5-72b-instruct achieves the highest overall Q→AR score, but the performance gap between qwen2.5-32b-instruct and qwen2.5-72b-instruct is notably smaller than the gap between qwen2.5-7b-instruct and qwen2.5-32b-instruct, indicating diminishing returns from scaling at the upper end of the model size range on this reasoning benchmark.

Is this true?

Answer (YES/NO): NO